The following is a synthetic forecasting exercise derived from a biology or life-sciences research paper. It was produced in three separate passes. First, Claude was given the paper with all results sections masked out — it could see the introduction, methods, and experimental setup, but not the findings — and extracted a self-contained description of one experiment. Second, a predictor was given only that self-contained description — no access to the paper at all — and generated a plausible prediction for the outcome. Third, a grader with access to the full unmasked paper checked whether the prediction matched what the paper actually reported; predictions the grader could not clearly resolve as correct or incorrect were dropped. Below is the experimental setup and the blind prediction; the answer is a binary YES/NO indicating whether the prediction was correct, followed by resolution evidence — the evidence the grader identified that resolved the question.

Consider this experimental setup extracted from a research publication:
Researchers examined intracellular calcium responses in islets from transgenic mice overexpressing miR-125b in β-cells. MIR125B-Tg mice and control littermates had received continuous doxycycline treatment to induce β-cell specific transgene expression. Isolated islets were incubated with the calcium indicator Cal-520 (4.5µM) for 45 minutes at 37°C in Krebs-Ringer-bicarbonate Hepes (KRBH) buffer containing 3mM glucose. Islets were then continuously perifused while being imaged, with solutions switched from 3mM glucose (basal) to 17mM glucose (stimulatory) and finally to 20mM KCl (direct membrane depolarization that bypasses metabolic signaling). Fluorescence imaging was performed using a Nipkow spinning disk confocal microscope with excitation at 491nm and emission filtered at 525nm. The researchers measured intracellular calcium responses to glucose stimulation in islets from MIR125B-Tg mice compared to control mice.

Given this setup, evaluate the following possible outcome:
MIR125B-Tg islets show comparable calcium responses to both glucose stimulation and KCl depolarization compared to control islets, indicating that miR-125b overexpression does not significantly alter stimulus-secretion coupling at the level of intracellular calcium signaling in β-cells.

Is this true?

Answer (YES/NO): NO